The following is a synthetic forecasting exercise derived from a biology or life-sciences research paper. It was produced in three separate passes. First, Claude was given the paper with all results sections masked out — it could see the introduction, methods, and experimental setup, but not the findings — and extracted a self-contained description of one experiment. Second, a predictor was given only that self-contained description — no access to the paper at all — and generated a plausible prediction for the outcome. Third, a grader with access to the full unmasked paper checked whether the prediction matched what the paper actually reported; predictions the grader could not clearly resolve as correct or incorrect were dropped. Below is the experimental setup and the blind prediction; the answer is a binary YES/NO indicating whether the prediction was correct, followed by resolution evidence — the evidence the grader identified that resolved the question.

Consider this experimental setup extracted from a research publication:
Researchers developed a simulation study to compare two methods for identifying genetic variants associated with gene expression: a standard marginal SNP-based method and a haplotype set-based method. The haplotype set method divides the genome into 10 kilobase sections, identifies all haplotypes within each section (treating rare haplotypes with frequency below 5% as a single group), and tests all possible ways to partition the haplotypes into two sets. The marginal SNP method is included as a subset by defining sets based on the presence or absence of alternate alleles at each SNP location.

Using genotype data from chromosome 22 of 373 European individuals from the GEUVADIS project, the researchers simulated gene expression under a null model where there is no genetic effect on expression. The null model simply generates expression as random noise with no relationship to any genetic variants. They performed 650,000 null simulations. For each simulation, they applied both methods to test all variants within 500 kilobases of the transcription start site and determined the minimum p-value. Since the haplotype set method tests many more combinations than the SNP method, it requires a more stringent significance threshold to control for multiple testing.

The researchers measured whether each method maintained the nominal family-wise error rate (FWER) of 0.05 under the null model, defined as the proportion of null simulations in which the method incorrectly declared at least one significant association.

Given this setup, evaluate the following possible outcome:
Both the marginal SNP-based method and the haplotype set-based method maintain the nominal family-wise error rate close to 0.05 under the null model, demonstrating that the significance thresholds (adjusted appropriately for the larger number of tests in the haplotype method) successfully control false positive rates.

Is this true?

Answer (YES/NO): YES